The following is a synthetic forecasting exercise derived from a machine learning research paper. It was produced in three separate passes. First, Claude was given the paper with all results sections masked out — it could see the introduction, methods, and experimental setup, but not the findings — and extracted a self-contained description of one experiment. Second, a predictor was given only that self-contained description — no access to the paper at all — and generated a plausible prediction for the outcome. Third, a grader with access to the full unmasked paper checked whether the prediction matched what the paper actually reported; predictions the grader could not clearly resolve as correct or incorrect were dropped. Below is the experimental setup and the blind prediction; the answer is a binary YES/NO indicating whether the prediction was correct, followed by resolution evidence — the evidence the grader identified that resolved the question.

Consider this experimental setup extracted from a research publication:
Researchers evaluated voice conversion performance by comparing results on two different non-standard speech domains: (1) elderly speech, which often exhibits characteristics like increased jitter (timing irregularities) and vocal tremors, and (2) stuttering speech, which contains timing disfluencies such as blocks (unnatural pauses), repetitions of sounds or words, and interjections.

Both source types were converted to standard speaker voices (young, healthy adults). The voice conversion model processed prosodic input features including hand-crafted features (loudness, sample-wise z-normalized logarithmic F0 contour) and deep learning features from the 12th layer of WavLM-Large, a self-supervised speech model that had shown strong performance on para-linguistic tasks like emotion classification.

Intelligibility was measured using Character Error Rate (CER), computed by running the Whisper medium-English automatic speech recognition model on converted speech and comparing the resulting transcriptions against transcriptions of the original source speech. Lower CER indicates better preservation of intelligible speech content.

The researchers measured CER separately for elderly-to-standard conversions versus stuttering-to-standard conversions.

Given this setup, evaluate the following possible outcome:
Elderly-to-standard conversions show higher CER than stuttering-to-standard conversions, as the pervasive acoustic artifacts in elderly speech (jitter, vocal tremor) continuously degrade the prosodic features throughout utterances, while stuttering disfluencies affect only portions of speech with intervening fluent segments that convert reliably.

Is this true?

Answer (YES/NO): YES